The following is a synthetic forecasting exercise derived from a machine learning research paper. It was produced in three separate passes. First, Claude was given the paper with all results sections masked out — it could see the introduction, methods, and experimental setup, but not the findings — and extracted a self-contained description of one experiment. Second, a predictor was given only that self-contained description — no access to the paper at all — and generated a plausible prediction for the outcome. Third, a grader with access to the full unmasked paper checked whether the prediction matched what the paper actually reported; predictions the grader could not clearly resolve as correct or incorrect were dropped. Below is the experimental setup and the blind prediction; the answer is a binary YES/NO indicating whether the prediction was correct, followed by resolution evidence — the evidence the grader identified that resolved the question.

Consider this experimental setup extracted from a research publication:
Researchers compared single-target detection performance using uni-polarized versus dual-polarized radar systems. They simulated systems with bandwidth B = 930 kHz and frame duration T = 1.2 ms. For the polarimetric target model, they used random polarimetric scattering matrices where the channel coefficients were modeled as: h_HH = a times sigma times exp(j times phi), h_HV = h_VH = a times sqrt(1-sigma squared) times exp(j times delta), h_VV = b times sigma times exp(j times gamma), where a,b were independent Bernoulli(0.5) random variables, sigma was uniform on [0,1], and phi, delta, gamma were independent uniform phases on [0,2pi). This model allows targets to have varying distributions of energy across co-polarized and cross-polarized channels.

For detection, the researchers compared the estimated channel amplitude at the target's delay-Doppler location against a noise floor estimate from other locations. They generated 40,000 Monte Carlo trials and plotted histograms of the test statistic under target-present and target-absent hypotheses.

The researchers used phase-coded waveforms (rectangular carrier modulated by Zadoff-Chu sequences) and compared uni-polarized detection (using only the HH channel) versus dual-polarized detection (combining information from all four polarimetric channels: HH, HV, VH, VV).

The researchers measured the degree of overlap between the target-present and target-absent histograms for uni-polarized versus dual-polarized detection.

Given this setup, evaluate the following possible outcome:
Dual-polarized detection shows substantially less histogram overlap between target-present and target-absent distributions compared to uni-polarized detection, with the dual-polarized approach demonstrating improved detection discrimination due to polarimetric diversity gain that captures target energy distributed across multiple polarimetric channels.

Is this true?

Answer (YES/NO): YES